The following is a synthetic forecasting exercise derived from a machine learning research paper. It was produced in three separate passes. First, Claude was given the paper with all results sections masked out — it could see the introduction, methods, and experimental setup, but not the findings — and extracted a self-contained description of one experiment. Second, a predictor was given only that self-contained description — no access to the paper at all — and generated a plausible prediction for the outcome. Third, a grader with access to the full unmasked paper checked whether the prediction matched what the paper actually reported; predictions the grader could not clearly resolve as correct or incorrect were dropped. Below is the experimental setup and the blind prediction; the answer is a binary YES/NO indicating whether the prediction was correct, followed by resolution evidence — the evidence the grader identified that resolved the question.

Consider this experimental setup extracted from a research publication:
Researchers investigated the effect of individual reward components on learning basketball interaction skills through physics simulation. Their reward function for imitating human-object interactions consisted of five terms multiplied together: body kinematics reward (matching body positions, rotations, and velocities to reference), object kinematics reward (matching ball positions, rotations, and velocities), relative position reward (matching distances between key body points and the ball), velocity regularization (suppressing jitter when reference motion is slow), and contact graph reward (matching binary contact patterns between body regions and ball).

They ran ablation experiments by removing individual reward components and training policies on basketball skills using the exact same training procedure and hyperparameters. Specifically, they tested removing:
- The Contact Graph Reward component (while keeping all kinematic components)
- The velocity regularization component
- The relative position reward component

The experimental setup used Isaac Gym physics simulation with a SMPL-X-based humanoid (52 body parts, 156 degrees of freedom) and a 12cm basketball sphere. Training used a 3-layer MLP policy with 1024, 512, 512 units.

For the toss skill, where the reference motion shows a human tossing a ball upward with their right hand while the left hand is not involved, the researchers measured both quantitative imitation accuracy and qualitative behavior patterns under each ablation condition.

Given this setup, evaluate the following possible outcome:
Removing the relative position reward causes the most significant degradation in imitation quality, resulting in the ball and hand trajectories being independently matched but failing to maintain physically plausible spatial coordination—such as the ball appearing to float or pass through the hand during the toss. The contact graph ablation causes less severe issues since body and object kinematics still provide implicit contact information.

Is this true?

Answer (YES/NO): NO